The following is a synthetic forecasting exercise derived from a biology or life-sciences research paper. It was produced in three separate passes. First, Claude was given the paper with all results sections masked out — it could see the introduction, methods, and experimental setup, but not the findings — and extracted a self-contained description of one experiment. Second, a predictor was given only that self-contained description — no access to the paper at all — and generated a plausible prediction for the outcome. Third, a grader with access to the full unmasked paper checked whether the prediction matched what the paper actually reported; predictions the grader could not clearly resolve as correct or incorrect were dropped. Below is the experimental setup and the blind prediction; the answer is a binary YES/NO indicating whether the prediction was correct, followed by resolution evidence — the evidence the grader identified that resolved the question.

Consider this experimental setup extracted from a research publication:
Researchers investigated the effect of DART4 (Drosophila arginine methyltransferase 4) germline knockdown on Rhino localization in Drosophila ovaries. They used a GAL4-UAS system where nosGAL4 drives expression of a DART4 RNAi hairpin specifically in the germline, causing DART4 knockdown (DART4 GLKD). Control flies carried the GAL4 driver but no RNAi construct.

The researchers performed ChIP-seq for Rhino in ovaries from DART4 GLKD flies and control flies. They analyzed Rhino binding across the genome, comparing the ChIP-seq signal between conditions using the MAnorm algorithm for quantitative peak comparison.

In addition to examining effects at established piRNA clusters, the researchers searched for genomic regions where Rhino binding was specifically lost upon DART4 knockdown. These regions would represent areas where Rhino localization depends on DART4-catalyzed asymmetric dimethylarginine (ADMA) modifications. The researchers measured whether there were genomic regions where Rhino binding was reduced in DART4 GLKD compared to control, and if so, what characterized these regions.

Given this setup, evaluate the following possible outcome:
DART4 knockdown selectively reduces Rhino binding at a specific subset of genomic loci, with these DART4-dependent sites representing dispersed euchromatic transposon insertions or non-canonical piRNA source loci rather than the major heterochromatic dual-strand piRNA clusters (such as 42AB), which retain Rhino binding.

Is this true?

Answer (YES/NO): YES